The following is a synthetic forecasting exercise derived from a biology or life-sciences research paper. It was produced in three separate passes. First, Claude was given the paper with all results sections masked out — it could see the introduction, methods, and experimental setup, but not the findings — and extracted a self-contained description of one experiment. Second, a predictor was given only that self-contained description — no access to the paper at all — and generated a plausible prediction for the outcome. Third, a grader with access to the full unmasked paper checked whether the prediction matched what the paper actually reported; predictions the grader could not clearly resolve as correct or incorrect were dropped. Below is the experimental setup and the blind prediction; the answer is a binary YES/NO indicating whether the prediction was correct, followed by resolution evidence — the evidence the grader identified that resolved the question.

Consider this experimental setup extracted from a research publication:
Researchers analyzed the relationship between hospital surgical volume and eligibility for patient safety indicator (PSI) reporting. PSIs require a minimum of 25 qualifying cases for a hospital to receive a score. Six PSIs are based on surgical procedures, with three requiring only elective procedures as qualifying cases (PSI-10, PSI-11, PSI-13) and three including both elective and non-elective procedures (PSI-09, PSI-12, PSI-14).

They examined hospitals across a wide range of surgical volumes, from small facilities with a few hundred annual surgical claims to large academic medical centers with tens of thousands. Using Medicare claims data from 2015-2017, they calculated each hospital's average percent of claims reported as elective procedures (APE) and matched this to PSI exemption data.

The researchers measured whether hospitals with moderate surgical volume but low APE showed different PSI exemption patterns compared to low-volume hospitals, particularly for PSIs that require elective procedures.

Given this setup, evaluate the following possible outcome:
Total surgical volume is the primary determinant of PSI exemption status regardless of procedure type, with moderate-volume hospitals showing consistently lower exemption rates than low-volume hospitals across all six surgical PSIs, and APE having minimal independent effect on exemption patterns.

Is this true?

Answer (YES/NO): NO